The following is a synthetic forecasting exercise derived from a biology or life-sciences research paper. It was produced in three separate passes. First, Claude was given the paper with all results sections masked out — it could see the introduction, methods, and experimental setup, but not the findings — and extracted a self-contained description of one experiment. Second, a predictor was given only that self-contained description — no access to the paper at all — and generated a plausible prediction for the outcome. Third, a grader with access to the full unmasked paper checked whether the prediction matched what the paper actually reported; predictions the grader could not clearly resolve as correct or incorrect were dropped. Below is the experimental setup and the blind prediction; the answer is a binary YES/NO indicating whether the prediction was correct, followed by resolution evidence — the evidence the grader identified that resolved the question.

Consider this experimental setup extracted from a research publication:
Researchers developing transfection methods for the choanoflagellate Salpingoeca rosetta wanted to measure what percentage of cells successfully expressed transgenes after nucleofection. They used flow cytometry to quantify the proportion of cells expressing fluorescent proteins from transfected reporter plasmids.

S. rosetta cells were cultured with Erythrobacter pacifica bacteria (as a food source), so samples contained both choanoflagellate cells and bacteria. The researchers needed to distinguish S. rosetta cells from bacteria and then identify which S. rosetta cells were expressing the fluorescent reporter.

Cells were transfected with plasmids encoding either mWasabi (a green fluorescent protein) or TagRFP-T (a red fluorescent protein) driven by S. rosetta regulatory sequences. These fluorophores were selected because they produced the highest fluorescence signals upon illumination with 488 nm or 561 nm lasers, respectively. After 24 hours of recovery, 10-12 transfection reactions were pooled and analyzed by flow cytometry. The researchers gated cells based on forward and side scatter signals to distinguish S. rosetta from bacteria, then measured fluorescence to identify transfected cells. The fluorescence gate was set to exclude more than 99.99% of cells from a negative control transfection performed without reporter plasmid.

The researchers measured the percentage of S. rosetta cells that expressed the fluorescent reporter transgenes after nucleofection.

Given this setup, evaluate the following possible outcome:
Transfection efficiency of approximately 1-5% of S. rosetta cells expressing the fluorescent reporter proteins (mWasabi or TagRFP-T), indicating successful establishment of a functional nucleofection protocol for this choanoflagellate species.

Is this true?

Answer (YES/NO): YES